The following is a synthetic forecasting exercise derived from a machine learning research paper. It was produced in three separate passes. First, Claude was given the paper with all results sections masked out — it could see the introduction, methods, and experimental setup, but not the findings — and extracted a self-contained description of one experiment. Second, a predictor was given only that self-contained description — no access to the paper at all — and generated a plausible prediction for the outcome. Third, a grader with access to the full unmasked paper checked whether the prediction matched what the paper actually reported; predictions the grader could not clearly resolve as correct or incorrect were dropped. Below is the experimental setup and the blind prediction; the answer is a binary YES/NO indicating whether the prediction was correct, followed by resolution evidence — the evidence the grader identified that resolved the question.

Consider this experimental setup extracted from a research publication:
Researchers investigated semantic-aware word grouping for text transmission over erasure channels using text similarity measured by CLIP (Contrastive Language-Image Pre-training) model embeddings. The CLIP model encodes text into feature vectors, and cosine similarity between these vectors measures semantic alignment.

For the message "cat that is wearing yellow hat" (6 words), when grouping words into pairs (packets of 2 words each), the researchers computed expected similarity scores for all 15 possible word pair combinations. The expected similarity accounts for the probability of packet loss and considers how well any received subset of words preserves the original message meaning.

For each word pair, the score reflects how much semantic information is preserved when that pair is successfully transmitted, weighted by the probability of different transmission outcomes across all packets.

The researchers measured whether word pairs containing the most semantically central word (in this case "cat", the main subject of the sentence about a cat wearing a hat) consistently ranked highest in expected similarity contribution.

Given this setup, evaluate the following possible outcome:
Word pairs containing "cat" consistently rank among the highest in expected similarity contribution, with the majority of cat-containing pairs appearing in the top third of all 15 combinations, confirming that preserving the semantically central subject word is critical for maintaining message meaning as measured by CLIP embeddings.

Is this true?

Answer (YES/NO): YES